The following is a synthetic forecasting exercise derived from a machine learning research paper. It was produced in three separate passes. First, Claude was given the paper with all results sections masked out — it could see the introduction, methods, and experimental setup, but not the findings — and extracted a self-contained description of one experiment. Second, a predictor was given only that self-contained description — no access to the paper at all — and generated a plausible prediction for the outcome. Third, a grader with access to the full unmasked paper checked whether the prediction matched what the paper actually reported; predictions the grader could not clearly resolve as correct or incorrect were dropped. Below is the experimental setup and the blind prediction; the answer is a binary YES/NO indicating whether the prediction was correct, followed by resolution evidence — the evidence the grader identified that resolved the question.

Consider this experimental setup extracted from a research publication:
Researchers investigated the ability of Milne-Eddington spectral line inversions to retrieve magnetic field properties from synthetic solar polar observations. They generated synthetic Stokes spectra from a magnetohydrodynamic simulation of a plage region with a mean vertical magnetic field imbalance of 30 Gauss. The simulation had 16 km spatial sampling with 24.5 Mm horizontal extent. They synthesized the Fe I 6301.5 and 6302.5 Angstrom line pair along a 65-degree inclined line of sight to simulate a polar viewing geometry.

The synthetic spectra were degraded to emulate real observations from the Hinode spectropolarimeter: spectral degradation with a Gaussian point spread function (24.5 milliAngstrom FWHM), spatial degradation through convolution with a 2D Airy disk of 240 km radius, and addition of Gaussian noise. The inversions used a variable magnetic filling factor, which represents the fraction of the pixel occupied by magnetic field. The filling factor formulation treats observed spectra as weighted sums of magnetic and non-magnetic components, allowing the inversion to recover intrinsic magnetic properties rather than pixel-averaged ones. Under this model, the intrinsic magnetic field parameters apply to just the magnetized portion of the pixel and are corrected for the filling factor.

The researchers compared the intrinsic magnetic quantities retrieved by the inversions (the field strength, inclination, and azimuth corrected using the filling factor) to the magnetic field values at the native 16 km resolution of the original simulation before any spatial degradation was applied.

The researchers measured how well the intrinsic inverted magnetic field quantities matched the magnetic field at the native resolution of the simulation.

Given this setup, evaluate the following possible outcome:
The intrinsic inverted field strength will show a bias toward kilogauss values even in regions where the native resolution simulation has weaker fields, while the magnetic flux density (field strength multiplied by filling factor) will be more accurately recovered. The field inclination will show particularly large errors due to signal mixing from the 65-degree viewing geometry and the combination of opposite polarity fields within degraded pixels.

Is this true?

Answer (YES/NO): NO